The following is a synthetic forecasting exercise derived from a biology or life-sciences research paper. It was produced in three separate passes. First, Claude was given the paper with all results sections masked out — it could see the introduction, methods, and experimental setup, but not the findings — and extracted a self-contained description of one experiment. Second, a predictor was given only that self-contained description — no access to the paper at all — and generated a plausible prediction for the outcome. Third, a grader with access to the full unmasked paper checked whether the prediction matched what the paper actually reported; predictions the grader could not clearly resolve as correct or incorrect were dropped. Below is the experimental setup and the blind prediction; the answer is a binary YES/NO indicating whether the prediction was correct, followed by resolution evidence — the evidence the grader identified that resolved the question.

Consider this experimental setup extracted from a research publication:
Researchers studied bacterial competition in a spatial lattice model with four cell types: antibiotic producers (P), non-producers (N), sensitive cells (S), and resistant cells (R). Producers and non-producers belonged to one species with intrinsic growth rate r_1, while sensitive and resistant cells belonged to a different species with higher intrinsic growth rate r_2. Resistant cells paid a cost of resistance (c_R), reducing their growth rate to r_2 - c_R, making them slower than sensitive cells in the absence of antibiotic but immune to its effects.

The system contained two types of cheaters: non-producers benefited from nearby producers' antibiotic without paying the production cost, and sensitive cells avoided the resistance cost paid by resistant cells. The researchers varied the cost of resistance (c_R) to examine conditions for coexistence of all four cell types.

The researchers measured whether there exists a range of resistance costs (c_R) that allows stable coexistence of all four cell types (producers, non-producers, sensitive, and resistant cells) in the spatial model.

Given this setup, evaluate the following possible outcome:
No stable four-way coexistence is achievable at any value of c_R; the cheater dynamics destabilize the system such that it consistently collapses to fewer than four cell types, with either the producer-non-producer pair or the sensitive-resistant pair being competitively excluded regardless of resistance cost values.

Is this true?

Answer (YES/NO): NO